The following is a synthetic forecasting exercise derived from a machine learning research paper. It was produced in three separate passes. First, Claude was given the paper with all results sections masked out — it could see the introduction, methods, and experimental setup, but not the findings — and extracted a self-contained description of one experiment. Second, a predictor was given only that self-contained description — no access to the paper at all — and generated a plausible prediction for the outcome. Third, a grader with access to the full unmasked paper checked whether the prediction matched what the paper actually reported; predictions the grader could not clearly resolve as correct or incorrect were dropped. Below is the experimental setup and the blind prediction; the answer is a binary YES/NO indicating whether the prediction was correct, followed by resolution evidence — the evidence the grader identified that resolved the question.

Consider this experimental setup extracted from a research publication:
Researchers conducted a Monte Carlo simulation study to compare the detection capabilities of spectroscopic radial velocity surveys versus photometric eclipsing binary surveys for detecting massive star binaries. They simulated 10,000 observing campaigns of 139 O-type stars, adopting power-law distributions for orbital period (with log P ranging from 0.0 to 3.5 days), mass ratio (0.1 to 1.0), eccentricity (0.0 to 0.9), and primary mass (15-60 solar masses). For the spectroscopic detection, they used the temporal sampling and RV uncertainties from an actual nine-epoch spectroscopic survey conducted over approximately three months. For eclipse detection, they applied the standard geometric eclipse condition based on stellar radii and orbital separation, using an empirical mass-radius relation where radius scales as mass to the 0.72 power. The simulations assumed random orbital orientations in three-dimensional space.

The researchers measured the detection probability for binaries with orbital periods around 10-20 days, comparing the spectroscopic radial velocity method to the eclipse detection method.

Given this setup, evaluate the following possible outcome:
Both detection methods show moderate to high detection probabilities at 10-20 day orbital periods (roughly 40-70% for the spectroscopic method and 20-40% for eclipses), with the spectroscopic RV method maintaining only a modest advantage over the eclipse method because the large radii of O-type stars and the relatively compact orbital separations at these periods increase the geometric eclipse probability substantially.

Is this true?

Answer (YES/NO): NO